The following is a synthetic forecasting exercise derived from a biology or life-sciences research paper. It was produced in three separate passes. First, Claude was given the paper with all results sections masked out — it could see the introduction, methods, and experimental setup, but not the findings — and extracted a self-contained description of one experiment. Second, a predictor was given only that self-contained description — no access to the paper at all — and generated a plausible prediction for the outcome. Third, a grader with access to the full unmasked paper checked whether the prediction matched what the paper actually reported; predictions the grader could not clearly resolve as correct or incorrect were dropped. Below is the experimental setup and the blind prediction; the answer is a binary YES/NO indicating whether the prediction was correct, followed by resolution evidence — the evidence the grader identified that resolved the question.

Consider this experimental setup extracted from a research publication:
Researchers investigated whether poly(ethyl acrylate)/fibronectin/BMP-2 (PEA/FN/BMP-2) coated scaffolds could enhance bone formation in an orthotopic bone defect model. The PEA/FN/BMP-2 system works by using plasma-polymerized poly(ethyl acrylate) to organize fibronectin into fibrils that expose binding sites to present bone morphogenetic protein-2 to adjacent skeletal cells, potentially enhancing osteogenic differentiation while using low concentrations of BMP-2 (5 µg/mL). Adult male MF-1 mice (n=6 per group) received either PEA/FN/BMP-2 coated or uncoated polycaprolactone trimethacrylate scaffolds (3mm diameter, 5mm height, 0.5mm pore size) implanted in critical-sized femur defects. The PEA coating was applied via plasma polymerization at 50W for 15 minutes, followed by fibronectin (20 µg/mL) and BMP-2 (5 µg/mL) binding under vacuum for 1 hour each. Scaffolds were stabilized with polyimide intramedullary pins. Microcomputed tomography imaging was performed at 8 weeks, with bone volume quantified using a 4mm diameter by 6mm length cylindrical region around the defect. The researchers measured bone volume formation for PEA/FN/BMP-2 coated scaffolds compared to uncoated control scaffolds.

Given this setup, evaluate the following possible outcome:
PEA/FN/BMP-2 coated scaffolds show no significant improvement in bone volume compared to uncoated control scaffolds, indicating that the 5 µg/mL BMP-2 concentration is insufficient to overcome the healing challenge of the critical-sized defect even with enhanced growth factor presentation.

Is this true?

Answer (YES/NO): YES